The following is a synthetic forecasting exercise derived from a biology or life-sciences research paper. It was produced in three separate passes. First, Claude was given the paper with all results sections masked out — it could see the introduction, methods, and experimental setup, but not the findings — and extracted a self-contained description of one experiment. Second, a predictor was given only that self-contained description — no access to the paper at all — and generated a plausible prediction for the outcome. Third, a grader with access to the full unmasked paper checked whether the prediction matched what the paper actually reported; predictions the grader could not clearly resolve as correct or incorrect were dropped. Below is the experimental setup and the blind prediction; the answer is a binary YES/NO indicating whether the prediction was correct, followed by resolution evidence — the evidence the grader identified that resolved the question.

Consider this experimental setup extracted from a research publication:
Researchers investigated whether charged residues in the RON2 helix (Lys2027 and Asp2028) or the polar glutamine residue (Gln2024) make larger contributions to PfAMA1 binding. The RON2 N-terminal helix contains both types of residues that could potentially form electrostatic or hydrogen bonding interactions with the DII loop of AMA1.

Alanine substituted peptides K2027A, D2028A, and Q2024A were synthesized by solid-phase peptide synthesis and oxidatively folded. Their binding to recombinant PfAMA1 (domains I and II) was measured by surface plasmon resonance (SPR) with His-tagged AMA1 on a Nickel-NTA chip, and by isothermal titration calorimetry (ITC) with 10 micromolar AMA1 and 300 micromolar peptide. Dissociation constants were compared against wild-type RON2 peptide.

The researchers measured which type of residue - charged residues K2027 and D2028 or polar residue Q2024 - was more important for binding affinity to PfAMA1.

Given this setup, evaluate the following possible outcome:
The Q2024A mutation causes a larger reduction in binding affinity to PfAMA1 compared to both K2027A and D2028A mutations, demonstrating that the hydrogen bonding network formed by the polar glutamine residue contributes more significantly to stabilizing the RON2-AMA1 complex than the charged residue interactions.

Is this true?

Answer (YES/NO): NO